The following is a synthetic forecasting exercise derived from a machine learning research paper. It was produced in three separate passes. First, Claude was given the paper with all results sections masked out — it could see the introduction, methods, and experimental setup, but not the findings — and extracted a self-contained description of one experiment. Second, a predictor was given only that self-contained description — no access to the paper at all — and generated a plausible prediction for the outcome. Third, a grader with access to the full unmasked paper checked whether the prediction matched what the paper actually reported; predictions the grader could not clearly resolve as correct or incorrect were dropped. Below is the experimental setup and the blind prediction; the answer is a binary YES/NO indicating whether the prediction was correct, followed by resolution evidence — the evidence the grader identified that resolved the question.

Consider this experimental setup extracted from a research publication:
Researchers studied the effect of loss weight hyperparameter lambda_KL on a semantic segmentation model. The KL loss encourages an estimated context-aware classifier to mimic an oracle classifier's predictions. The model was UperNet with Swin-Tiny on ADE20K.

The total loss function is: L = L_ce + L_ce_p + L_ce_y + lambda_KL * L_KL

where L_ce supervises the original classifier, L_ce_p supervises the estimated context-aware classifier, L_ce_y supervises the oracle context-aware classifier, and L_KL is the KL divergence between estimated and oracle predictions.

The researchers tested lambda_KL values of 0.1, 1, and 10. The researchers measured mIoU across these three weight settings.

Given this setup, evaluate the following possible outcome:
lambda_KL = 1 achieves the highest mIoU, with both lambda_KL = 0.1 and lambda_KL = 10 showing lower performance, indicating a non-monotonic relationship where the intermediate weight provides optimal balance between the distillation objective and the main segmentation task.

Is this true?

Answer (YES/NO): YES